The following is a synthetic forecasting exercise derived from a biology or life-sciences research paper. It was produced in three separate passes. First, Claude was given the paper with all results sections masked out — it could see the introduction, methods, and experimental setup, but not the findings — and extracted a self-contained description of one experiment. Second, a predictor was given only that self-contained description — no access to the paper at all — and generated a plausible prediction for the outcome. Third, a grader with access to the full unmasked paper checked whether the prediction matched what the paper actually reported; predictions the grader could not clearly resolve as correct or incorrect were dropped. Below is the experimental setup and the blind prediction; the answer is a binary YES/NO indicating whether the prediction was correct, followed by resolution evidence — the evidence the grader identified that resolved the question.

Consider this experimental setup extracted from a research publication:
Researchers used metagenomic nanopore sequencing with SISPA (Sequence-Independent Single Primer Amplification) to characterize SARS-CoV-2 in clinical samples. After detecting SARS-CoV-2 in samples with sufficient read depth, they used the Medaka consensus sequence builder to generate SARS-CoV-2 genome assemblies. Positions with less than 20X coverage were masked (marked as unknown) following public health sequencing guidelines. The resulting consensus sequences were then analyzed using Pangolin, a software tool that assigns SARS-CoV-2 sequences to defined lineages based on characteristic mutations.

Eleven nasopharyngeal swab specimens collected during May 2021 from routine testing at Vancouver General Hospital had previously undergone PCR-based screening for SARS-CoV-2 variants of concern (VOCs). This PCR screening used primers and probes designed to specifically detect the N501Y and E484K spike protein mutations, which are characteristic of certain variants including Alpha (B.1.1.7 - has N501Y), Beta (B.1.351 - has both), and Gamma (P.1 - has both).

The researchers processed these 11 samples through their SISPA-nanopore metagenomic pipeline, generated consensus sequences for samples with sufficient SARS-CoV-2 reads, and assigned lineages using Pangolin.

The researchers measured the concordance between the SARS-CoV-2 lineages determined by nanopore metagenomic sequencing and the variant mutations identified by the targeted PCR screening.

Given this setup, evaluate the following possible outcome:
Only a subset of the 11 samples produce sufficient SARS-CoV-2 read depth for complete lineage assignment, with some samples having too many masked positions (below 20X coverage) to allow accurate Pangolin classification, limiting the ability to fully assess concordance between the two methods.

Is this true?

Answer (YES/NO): YES